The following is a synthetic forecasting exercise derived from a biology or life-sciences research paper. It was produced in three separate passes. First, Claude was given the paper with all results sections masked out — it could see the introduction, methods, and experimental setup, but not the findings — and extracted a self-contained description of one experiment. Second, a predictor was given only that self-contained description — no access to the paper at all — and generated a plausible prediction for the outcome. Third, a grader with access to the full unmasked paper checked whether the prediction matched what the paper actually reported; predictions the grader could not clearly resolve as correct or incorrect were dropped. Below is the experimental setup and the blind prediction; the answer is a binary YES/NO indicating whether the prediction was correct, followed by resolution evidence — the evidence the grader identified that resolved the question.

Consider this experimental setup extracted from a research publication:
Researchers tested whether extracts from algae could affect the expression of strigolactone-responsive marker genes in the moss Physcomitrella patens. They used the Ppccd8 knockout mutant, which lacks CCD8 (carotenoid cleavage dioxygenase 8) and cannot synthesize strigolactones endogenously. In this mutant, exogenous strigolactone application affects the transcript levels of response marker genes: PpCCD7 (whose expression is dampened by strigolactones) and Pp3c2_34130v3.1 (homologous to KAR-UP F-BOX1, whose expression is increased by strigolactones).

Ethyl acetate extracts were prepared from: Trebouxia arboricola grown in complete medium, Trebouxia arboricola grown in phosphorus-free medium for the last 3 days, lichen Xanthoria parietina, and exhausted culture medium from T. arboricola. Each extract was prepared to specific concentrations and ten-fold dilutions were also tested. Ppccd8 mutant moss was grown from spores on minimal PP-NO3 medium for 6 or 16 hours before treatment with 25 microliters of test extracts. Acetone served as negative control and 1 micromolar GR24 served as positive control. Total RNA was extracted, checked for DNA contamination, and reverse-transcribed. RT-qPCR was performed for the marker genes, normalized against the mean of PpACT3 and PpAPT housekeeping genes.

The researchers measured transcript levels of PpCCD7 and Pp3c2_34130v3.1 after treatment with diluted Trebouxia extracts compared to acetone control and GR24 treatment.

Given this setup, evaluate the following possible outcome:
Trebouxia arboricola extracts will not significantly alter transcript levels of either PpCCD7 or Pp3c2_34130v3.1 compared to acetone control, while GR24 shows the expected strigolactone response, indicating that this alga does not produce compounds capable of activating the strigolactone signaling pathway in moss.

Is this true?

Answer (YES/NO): NO